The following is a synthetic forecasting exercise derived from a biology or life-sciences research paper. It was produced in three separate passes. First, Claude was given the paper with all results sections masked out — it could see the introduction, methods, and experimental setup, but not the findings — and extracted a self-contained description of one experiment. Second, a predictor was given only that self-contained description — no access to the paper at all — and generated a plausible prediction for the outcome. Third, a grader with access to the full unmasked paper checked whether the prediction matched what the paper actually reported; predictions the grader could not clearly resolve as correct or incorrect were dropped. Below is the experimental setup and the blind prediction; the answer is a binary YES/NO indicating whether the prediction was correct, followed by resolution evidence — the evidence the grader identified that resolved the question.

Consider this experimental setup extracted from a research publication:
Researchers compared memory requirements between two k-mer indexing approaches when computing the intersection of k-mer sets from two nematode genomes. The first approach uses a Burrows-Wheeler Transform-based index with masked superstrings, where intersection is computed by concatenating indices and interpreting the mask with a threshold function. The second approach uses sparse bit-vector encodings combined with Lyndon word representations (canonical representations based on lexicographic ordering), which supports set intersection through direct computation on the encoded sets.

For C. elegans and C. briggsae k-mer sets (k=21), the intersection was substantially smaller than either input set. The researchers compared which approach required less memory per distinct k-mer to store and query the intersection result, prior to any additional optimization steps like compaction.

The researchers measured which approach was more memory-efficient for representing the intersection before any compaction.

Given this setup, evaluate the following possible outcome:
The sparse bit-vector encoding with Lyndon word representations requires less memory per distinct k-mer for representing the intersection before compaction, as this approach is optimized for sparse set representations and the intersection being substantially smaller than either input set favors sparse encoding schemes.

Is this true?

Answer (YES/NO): YES